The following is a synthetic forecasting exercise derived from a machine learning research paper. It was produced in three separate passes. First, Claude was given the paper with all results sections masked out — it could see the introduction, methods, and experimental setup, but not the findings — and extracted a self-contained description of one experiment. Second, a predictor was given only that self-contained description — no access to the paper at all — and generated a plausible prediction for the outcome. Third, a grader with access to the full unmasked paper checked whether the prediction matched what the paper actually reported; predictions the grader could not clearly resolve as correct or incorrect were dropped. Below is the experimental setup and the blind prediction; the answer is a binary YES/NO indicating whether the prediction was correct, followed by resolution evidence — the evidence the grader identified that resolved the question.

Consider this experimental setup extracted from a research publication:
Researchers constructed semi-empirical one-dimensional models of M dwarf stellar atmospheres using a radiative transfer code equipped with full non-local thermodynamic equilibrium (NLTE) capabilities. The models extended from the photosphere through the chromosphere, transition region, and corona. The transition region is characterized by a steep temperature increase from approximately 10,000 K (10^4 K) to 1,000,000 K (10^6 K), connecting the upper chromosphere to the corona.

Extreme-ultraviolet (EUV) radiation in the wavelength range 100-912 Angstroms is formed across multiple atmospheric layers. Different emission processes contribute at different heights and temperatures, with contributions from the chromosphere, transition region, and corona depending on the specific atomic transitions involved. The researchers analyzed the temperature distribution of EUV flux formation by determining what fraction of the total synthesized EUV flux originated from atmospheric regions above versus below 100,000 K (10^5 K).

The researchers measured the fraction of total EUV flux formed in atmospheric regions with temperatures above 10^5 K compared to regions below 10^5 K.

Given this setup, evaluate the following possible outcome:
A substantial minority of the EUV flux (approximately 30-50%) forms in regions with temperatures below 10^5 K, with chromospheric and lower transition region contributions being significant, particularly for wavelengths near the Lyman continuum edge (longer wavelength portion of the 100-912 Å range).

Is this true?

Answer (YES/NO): NO